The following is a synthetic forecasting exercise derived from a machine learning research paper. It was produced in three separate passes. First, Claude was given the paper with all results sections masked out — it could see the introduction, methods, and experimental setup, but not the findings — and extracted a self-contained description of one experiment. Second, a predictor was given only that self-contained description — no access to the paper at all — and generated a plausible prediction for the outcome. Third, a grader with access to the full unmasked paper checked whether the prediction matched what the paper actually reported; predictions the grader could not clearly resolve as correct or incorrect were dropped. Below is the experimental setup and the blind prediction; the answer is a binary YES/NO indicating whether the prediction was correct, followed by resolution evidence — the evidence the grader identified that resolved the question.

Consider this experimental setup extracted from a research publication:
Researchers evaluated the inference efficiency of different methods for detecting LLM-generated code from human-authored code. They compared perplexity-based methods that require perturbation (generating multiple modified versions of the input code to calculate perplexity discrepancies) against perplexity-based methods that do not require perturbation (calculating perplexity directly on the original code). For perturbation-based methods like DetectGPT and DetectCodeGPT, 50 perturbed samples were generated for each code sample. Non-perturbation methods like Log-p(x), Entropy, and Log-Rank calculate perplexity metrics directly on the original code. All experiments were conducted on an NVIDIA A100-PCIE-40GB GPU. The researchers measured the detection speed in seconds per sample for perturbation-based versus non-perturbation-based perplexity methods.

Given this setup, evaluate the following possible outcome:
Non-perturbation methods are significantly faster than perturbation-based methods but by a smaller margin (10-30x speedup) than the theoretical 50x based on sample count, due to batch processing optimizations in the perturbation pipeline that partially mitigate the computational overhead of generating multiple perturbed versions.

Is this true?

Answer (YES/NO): NO